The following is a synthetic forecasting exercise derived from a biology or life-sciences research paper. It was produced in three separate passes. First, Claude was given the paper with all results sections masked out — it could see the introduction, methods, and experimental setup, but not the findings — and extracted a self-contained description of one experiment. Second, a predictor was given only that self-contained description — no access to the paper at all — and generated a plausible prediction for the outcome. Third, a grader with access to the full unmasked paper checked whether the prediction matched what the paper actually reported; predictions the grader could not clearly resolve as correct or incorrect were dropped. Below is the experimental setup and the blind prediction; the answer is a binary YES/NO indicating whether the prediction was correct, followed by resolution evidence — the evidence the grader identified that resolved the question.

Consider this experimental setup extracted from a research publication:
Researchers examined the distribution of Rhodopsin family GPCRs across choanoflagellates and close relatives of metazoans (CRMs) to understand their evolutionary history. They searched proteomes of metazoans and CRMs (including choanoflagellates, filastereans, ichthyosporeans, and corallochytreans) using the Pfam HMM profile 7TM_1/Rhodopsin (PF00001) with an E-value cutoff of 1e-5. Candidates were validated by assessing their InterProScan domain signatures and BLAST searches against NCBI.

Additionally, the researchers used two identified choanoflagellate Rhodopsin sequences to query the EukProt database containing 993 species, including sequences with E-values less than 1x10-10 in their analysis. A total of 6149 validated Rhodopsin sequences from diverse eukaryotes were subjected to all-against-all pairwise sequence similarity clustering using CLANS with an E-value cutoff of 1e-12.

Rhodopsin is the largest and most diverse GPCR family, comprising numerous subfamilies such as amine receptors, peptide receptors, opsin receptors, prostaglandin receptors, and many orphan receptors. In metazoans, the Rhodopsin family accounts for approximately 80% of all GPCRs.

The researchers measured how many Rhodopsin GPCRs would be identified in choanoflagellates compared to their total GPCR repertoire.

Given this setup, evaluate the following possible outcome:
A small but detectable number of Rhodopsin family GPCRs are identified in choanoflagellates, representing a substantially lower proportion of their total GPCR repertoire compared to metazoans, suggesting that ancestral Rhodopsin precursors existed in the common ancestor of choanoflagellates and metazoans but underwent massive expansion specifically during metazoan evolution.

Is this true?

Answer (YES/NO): YES